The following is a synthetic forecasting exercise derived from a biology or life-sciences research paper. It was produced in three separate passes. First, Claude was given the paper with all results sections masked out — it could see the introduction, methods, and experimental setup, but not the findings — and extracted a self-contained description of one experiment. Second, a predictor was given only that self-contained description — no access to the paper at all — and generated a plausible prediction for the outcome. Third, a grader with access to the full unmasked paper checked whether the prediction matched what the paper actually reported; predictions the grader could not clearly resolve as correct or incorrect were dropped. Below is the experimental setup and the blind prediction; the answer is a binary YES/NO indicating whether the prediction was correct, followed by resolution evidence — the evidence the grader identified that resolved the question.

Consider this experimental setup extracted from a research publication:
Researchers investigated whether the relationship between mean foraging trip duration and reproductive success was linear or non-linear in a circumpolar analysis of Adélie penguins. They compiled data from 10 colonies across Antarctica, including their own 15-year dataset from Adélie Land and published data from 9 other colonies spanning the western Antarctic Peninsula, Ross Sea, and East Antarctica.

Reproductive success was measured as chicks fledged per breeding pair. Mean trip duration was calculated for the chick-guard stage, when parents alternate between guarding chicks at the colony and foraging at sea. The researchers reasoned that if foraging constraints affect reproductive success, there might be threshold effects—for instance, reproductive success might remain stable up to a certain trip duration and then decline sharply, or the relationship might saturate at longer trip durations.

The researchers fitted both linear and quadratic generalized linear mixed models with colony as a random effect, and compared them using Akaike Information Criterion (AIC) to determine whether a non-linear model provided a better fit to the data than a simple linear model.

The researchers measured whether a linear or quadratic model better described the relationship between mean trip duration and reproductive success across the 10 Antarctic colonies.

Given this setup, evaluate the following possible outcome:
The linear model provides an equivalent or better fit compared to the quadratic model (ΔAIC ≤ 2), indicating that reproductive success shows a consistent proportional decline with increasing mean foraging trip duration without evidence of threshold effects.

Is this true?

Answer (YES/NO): NO